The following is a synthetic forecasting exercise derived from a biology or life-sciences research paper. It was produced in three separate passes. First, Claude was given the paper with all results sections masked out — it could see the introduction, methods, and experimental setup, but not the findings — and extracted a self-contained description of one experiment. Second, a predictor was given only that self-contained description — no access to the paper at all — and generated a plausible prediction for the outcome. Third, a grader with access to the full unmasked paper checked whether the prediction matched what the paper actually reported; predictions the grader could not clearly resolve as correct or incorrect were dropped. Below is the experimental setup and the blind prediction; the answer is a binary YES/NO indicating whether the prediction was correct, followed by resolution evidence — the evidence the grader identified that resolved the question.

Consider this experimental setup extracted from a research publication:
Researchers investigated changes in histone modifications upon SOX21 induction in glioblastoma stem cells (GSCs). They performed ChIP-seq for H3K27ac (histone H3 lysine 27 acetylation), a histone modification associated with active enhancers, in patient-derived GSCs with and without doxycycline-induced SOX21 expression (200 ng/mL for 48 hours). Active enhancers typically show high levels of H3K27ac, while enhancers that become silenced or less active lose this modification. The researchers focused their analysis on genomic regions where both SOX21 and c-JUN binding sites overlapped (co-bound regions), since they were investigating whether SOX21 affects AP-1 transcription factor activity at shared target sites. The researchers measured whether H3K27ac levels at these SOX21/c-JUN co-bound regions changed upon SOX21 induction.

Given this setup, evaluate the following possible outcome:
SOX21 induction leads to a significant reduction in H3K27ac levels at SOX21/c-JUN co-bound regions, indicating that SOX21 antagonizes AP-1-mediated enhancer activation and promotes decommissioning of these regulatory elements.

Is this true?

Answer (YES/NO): YES